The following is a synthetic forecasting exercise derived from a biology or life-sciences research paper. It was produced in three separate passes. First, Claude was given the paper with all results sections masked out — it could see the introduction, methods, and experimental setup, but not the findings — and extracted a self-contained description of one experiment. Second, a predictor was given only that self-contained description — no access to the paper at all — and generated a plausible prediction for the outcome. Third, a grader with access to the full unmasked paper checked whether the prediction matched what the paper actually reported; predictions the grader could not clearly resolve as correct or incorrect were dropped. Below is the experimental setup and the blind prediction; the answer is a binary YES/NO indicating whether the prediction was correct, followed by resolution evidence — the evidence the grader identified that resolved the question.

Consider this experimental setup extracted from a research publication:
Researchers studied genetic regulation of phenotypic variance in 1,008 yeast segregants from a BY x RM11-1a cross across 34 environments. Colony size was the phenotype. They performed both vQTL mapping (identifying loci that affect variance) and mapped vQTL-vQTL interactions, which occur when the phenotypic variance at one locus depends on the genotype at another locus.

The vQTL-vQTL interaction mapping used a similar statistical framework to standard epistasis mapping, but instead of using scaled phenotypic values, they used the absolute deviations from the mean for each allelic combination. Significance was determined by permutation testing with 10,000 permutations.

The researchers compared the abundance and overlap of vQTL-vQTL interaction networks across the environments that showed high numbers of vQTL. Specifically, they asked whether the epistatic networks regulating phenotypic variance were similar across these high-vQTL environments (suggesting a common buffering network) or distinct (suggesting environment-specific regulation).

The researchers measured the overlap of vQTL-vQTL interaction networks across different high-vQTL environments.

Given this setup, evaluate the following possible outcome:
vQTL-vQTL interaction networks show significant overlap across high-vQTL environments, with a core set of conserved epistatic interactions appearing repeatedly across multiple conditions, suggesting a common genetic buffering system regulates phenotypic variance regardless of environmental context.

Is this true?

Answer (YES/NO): NO